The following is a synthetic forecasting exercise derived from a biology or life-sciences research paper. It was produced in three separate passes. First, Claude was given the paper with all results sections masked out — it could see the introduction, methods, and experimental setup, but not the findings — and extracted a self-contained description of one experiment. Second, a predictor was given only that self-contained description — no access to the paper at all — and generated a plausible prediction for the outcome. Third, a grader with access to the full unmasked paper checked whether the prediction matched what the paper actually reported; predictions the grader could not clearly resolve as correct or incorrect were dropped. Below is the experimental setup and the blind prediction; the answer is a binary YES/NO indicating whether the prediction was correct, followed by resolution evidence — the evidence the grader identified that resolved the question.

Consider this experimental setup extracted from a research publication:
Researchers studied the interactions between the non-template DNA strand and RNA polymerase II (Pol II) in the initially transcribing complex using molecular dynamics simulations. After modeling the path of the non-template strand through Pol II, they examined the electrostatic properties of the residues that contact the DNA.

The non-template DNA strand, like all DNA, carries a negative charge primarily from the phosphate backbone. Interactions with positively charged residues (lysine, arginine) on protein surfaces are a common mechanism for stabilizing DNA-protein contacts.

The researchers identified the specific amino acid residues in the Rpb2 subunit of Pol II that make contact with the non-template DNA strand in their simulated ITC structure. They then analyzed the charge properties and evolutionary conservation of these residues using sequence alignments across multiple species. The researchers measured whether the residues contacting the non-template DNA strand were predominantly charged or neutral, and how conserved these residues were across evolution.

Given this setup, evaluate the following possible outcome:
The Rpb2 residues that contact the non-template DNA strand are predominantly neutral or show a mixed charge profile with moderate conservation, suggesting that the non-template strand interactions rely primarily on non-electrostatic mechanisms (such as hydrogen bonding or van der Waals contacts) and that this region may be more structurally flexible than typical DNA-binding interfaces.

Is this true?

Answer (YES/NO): NO